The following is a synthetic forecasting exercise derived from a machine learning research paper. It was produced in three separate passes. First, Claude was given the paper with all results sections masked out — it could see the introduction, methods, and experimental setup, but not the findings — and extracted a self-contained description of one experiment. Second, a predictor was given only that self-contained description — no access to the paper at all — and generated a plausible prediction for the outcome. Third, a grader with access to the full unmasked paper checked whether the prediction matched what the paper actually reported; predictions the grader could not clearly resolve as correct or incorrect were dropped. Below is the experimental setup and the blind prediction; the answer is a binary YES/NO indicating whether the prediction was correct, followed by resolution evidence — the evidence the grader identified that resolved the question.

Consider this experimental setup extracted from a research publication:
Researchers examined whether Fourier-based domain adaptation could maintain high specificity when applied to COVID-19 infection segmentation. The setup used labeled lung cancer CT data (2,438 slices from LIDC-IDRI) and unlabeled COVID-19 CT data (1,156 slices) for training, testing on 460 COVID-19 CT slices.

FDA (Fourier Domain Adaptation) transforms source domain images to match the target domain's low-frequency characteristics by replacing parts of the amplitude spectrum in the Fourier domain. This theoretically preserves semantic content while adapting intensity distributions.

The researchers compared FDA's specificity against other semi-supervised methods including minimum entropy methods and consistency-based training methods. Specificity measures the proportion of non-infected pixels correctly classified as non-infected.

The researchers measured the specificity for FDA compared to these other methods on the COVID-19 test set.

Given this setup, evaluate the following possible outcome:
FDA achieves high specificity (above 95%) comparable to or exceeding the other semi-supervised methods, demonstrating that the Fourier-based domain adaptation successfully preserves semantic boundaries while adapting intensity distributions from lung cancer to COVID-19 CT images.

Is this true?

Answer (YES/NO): YES